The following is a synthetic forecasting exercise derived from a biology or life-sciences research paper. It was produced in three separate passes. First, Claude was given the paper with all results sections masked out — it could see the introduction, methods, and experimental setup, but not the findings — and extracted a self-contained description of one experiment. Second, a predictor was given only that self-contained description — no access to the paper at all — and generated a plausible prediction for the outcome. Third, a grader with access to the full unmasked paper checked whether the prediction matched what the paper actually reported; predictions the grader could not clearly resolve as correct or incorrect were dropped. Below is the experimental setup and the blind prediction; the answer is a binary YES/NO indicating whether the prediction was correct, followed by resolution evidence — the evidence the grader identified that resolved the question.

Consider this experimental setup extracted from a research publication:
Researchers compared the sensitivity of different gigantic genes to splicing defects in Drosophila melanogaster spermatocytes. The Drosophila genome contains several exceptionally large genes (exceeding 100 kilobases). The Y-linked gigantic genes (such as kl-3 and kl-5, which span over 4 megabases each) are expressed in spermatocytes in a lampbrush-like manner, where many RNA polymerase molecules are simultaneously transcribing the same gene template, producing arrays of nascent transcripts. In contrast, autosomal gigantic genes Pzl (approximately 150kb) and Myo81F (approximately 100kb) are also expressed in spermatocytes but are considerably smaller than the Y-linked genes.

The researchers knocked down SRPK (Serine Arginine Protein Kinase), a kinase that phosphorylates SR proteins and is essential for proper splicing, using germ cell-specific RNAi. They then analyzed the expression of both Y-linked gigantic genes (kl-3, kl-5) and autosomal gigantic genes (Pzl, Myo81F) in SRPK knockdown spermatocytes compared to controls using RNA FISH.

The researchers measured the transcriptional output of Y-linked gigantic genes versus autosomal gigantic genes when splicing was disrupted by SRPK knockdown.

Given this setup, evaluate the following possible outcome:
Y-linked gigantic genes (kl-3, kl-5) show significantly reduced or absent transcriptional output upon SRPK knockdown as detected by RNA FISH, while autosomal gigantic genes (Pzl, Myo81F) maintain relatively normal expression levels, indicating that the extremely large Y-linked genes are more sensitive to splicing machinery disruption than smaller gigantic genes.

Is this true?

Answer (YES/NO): YES